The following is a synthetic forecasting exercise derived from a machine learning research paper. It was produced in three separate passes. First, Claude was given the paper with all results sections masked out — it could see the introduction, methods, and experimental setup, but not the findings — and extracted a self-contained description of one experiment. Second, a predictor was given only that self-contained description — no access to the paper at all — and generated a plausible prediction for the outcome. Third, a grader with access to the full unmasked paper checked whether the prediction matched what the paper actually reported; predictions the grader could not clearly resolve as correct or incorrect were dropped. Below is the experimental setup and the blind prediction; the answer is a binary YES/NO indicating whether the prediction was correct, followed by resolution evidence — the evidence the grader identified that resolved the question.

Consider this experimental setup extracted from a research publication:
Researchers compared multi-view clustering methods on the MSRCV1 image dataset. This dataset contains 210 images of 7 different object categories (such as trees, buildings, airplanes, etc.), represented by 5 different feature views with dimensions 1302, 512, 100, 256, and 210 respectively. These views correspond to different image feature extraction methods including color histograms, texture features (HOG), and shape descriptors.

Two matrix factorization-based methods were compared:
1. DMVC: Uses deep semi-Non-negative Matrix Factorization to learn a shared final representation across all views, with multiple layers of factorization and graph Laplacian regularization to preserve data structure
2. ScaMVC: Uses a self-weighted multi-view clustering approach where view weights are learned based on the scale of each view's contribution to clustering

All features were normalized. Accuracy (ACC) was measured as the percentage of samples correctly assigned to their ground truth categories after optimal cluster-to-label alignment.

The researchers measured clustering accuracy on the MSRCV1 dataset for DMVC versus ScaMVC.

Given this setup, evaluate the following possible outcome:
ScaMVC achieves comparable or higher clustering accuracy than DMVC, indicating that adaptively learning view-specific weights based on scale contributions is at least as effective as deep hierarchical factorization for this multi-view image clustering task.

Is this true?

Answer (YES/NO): YES